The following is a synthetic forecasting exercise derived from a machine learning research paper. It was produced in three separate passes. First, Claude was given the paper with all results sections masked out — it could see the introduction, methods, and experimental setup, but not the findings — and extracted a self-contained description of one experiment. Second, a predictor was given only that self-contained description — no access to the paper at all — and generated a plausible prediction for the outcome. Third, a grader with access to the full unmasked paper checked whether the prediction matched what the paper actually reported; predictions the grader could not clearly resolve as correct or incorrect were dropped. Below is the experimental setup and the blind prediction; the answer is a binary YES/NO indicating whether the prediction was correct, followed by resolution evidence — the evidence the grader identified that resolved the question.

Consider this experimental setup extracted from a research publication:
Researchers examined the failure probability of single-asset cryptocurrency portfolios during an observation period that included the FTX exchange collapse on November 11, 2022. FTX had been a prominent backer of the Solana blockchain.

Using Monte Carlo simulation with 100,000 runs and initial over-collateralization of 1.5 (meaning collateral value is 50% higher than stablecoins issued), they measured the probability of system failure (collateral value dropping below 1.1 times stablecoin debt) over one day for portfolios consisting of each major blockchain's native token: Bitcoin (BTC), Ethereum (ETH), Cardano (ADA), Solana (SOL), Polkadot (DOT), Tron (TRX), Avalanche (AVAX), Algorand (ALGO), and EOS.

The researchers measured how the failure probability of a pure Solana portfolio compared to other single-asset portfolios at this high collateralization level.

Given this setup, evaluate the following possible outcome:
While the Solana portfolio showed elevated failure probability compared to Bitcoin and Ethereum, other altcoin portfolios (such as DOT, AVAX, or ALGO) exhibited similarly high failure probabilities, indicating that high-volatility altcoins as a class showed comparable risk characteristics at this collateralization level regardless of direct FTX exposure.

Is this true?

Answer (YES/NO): NO